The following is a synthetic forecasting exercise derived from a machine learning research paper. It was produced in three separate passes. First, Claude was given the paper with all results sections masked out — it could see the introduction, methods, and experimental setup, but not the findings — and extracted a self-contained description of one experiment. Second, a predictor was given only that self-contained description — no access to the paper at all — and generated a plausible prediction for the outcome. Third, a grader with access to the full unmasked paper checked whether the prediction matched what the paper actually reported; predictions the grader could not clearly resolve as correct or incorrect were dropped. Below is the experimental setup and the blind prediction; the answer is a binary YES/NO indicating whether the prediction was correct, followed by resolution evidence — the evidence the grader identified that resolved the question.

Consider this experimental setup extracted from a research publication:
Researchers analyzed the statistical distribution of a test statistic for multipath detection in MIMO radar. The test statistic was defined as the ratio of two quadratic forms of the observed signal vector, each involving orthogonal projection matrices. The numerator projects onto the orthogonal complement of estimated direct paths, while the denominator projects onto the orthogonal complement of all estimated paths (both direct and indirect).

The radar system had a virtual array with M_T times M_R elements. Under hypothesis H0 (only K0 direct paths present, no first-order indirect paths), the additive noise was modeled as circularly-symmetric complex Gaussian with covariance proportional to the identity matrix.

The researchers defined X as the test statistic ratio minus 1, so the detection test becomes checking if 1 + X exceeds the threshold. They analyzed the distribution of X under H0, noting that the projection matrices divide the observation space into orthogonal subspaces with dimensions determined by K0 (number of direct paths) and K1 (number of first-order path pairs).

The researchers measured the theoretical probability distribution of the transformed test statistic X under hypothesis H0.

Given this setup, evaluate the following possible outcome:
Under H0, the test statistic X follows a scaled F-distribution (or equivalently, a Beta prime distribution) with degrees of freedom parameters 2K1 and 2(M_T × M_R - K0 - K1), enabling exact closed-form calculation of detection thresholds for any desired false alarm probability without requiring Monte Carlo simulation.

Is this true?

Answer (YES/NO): NO